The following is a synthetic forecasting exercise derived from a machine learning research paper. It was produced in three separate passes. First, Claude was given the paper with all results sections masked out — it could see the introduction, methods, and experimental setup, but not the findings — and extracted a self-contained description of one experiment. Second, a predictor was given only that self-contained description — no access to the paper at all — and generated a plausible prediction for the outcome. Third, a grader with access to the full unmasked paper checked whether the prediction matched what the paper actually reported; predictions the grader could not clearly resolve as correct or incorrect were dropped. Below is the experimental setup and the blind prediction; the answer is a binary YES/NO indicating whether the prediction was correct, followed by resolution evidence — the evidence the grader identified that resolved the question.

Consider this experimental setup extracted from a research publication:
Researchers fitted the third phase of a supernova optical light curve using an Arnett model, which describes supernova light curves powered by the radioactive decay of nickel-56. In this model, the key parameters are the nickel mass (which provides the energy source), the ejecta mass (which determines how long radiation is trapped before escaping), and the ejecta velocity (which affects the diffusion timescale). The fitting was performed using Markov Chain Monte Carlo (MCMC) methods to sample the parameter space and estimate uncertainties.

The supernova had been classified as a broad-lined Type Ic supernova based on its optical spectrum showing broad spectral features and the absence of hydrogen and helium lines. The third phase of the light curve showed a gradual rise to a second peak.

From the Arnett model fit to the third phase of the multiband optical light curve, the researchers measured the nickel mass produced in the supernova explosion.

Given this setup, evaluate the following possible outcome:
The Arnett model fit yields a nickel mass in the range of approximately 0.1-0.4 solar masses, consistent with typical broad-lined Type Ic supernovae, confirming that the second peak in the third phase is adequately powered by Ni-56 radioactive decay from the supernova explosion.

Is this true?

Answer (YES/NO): NO